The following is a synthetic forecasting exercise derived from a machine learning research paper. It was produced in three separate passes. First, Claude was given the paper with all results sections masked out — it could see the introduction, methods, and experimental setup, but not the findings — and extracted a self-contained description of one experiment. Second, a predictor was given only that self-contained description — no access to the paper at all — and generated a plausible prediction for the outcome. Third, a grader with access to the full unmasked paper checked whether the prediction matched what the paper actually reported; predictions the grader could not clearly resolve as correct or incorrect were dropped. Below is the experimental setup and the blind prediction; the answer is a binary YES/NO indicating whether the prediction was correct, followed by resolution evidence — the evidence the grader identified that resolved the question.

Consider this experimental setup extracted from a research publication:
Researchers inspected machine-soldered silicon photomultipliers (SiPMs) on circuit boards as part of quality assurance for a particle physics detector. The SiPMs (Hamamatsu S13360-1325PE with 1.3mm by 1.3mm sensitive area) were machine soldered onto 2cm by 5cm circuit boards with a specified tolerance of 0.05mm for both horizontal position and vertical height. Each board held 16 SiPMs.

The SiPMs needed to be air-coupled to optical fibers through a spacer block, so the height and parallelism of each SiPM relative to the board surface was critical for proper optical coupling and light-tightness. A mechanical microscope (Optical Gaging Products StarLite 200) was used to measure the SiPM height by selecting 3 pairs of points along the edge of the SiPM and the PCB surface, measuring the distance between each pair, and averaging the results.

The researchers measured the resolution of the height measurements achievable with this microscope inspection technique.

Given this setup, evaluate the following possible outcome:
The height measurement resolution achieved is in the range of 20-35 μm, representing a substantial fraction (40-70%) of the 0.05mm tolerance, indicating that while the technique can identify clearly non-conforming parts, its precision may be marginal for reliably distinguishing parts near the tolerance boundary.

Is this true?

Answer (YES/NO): NO